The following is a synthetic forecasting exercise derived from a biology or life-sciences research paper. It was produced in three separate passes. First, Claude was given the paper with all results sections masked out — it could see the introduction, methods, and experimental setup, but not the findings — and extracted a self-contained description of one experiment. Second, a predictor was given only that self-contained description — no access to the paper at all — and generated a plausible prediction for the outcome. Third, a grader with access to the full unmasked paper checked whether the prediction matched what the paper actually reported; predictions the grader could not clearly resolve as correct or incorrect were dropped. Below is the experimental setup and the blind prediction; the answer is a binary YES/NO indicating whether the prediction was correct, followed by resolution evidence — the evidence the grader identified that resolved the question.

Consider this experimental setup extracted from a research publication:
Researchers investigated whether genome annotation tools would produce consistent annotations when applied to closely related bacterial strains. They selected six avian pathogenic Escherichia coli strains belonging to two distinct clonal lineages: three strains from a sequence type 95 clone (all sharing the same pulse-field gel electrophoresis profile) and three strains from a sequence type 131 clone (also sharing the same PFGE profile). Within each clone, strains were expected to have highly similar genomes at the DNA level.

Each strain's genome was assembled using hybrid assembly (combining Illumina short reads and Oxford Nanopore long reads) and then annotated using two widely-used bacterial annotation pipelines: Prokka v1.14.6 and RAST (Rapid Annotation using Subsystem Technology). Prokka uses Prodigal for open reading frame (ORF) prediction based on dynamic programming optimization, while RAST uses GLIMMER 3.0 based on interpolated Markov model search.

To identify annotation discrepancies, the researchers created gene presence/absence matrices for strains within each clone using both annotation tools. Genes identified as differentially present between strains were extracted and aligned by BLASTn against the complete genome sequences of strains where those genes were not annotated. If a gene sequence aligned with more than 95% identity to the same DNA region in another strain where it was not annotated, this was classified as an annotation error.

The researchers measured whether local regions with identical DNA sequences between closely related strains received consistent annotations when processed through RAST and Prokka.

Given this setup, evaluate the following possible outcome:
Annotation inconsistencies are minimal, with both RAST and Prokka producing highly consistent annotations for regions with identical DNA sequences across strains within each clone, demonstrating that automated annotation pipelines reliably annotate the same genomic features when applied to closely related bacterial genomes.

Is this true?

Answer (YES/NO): NO